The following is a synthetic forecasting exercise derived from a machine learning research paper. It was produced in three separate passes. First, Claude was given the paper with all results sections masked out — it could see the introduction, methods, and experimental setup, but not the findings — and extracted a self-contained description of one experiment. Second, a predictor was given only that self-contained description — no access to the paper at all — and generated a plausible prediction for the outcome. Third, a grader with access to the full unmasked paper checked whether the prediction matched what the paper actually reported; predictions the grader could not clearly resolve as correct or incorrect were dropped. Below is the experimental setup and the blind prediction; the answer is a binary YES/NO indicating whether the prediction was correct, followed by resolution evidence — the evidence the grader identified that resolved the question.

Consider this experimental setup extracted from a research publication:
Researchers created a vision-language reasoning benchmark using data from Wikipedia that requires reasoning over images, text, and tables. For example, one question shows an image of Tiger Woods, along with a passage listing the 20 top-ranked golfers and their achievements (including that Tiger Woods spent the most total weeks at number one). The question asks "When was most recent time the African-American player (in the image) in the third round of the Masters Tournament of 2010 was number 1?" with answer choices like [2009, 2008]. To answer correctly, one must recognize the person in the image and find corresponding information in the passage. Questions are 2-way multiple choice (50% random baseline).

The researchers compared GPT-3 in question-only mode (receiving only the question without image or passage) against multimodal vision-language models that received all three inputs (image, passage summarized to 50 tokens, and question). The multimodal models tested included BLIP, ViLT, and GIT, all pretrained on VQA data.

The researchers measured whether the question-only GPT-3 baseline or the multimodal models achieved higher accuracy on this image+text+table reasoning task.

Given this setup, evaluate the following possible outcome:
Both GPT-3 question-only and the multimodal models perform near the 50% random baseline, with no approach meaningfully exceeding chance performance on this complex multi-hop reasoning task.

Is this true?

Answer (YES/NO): NO